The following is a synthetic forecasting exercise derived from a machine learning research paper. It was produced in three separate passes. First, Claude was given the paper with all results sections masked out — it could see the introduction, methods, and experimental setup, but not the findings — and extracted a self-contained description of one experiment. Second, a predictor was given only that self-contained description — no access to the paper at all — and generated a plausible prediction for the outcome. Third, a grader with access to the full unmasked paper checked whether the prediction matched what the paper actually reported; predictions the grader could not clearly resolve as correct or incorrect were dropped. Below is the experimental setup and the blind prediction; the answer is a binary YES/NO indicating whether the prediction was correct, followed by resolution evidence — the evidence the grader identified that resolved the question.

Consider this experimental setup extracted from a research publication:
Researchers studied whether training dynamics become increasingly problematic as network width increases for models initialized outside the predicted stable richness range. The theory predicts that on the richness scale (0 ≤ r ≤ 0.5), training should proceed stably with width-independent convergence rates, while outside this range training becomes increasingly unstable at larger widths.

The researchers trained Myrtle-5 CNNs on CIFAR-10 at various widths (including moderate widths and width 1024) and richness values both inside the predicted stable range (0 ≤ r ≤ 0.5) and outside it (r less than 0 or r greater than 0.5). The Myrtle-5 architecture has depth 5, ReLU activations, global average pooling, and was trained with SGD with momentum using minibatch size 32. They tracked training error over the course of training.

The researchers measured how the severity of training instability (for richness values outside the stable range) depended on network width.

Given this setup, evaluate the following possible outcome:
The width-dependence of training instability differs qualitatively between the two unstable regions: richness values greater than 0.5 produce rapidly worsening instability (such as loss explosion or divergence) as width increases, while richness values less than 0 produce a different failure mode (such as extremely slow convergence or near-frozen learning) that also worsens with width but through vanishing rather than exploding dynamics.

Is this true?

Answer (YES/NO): NO